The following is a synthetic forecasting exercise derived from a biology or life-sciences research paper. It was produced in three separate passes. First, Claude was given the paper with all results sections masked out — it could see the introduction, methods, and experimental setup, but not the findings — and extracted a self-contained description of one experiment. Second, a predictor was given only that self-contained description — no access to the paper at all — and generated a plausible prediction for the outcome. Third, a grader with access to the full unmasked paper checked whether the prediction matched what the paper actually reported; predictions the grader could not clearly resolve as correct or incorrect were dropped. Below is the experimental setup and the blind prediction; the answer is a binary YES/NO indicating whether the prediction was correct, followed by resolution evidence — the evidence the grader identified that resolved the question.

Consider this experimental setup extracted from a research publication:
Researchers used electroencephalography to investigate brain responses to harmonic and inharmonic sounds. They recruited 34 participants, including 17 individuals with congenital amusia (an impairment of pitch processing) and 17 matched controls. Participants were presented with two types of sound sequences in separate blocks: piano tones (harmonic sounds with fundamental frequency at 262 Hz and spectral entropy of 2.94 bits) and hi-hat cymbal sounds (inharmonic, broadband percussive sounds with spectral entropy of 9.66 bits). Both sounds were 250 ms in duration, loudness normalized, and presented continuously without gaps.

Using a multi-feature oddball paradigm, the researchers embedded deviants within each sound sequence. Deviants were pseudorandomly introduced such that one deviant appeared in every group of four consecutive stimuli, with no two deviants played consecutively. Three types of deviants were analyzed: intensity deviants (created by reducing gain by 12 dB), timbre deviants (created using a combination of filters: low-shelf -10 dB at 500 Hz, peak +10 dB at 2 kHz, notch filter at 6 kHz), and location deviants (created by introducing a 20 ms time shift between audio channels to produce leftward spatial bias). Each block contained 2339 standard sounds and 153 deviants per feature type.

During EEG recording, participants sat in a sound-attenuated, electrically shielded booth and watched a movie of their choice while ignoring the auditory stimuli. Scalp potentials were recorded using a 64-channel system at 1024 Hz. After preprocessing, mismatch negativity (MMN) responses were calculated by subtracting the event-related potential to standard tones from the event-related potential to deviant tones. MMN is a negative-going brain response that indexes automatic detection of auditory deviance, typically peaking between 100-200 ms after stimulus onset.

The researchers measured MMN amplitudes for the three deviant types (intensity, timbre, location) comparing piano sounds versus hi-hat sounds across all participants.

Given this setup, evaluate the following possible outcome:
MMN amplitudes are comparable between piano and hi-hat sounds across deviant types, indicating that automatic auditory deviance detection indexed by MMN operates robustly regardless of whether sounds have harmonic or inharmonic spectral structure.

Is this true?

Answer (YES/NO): NO